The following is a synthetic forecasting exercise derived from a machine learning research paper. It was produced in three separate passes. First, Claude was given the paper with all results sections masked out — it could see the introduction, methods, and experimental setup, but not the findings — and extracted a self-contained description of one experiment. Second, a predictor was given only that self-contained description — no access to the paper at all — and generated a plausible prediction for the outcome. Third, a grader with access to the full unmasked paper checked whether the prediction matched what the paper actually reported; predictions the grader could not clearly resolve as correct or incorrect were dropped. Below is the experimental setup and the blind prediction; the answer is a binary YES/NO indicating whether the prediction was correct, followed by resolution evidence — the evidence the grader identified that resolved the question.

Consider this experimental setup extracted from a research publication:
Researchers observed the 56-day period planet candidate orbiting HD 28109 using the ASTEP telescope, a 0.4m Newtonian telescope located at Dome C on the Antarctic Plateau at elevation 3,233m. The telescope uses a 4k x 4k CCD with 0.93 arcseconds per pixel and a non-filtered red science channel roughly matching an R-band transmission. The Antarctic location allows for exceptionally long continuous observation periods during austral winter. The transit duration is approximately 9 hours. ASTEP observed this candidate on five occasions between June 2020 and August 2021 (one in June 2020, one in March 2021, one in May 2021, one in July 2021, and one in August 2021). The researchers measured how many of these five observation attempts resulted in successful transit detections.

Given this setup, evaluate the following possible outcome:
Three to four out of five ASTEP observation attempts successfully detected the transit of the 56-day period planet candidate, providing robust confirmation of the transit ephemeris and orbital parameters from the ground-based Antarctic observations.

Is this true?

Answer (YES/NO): YES